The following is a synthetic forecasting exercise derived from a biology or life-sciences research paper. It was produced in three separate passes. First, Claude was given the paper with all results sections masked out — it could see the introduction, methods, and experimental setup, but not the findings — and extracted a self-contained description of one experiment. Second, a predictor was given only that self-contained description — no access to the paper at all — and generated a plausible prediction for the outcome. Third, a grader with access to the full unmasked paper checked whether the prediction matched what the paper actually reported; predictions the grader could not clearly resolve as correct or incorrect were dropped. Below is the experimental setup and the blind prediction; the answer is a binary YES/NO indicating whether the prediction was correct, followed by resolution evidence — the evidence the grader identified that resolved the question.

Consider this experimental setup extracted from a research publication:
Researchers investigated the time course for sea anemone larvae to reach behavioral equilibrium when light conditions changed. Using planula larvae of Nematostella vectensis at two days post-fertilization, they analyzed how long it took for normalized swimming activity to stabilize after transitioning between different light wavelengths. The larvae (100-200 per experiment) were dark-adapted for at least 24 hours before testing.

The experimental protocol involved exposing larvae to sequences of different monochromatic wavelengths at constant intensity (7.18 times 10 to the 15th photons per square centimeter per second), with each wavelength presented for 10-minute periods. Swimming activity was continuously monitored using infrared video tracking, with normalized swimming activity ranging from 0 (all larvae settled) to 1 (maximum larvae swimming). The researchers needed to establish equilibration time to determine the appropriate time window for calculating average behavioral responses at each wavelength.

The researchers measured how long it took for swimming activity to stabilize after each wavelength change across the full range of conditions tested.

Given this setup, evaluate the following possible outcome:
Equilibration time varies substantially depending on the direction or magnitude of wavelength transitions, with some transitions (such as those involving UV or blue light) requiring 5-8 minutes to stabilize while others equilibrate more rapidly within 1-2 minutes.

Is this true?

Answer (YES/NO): NO